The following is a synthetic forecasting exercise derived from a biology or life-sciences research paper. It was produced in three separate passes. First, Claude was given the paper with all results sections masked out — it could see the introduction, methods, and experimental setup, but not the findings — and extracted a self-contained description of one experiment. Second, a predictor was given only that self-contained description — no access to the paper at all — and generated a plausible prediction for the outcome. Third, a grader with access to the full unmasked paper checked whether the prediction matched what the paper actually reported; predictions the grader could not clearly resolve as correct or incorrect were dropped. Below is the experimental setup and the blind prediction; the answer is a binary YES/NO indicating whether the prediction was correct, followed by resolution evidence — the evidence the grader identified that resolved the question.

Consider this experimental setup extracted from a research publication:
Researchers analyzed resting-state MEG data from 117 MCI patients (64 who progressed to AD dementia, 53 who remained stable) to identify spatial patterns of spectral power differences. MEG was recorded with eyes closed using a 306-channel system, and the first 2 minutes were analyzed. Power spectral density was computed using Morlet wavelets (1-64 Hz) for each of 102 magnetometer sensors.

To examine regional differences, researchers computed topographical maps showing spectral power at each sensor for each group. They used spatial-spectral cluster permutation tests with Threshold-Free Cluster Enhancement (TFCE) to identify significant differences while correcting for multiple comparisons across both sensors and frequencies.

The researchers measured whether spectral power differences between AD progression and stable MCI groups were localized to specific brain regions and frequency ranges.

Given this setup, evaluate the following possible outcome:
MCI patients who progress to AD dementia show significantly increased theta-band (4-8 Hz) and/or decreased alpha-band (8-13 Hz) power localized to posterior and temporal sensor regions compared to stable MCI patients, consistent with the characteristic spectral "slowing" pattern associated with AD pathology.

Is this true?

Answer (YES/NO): NO